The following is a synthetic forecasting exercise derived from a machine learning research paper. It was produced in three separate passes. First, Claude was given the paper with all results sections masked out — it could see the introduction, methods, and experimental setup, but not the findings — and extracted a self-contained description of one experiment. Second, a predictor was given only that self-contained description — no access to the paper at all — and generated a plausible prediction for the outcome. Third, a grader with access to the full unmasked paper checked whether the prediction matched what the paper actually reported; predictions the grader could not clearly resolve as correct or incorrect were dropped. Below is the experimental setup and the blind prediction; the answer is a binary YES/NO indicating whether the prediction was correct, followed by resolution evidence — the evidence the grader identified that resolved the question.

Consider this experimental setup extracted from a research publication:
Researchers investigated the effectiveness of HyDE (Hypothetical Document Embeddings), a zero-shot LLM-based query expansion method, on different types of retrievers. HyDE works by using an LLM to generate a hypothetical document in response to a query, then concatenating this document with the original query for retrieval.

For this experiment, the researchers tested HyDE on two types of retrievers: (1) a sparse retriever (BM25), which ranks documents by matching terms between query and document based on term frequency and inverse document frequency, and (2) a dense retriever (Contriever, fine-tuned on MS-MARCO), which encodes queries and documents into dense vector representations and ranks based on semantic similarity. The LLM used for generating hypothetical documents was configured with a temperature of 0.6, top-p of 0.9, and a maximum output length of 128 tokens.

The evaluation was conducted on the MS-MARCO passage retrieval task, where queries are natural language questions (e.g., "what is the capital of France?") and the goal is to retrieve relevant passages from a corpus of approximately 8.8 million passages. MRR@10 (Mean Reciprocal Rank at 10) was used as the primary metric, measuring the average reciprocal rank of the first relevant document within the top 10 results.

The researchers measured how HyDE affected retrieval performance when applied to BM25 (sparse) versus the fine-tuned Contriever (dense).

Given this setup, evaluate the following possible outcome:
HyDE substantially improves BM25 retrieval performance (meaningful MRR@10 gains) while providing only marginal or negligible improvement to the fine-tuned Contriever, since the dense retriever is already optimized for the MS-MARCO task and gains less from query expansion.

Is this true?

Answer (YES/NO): NO